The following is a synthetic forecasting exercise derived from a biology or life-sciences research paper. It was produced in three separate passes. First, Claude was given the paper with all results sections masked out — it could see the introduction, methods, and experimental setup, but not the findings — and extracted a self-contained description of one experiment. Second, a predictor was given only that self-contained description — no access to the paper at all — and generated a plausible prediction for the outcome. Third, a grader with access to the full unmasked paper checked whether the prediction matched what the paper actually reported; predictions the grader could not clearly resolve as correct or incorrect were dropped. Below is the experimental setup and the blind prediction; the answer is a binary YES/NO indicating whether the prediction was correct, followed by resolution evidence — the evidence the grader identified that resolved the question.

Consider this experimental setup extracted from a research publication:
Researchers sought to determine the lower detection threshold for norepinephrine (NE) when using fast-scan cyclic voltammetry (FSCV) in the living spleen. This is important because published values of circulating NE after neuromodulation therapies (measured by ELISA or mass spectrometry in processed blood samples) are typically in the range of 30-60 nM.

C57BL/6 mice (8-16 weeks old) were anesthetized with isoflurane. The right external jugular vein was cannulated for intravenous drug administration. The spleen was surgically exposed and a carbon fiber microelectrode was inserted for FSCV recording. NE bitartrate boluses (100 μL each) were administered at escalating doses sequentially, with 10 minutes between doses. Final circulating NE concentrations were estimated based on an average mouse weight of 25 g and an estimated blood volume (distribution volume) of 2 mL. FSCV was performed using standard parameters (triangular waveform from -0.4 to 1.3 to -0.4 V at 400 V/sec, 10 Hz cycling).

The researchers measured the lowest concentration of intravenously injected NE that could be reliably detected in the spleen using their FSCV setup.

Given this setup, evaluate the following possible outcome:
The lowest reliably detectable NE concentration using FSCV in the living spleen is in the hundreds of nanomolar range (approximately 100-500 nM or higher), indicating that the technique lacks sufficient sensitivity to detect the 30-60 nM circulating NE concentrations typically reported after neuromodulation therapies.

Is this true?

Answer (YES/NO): YES